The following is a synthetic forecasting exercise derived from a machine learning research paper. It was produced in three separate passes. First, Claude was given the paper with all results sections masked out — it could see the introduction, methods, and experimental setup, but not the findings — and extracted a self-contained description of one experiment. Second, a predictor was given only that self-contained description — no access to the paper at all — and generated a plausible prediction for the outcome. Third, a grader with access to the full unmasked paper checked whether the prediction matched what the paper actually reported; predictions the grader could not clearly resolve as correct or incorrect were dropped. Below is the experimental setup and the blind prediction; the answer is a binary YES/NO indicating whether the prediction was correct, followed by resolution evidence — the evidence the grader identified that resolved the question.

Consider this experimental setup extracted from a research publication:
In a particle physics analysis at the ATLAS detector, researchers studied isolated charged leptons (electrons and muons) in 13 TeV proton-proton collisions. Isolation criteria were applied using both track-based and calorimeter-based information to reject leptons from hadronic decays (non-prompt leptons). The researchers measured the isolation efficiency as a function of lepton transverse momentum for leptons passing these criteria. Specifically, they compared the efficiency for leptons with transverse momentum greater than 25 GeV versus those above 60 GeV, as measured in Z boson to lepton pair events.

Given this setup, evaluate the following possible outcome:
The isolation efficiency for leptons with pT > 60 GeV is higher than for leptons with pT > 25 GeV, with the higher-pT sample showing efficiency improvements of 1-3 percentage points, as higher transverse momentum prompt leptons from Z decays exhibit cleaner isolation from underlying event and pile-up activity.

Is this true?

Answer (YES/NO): NO